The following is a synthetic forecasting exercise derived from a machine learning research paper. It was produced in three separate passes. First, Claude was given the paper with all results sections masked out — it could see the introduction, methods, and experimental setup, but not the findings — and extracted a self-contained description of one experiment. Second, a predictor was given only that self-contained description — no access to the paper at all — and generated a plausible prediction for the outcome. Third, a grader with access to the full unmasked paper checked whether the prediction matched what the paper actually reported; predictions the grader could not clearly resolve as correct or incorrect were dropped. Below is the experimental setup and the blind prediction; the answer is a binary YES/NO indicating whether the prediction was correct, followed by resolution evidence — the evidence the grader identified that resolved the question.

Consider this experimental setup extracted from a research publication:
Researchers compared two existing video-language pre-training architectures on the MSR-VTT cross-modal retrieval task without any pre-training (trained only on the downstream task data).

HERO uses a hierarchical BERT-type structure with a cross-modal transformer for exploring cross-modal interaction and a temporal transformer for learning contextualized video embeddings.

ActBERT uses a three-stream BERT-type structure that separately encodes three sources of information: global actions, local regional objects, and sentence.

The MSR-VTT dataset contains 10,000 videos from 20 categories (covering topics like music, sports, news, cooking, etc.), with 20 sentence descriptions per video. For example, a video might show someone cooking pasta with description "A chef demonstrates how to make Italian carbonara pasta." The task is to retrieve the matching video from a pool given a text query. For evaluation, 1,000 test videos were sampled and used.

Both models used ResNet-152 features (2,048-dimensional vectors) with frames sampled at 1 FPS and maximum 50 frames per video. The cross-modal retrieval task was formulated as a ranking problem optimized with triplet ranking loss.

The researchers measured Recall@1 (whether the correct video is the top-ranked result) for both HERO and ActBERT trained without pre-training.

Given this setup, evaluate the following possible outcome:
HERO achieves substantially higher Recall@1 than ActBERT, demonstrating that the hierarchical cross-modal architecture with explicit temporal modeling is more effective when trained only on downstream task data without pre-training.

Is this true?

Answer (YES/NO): YES